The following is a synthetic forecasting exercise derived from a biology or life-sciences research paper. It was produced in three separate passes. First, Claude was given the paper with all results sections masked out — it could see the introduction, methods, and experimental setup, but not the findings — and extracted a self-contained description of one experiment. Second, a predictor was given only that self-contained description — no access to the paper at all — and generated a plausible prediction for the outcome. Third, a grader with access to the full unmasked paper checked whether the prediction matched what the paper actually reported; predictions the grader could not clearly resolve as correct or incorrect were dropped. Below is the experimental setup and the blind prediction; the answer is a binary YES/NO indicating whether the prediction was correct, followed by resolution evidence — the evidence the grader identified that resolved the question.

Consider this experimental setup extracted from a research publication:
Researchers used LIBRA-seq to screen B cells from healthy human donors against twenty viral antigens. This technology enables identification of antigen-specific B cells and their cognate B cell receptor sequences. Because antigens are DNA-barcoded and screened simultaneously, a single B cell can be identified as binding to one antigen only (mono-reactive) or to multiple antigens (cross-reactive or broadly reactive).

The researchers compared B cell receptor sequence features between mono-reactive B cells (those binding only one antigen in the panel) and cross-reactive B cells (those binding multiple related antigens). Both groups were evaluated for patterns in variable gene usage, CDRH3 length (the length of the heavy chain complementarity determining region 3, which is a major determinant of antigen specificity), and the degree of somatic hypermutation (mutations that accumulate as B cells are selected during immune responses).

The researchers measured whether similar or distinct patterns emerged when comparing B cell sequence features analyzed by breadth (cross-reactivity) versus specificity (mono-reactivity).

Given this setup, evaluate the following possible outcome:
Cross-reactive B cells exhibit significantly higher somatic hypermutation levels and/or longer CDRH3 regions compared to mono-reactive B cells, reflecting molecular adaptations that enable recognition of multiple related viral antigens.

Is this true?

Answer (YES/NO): YES